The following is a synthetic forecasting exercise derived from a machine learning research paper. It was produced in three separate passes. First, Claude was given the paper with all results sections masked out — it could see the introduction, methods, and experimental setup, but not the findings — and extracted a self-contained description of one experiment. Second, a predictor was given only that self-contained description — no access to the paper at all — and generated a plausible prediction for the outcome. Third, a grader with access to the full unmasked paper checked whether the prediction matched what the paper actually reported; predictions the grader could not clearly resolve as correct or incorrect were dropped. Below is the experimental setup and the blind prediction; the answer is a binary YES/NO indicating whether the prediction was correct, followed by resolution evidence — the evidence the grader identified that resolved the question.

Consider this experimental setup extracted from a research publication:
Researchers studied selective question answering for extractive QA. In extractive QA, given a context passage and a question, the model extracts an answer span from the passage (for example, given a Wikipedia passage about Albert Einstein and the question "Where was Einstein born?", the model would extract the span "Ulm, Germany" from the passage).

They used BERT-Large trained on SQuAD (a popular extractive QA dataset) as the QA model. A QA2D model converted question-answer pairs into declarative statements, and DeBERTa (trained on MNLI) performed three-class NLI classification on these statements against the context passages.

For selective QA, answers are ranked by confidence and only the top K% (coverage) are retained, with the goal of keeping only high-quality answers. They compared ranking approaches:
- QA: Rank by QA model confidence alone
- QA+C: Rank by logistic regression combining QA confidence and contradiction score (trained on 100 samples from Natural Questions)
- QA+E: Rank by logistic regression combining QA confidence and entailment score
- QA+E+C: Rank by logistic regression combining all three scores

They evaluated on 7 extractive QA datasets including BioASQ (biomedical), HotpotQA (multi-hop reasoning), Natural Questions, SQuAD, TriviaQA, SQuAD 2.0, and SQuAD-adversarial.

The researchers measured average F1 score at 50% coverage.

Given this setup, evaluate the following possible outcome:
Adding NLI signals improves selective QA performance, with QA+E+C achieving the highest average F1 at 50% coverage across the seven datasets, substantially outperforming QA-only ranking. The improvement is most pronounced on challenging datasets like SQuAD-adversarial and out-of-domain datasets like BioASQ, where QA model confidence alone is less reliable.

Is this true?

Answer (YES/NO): NO